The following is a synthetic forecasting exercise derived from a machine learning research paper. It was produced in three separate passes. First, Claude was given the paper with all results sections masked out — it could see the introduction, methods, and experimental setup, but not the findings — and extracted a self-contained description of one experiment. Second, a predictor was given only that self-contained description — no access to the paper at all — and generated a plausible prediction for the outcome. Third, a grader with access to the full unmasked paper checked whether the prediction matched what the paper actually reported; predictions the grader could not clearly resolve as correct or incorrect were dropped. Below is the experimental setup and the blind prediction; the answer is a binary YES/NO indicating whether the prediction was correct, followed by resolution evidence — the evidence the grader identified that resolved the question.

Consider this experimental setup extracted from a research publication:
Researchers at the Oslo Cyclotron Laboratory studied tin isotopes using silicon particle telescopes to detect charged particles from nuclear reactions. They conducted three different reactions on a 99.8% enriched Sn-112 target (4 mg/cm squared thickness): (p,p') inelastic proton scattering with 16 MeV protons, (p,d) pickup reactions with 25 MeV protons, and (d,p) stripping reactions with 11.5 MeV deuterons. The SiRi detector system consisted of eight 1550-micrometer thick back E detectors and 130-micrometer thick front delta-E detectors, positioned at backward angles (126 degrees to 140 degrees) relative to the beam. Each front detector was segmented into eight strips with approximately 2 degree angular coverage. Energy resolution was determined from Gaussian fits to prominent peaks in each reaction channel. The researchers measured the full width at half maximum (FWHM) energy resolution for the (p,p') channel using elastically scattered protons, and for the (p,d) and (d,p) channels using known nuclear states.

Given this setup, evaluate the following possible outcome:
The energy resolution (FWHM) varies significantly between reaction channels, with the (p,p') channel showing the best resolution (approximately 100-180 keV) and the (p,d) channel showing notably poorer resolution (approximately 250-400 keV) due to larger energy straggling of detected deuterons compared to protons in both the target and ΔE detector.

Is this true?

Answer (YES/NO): NO